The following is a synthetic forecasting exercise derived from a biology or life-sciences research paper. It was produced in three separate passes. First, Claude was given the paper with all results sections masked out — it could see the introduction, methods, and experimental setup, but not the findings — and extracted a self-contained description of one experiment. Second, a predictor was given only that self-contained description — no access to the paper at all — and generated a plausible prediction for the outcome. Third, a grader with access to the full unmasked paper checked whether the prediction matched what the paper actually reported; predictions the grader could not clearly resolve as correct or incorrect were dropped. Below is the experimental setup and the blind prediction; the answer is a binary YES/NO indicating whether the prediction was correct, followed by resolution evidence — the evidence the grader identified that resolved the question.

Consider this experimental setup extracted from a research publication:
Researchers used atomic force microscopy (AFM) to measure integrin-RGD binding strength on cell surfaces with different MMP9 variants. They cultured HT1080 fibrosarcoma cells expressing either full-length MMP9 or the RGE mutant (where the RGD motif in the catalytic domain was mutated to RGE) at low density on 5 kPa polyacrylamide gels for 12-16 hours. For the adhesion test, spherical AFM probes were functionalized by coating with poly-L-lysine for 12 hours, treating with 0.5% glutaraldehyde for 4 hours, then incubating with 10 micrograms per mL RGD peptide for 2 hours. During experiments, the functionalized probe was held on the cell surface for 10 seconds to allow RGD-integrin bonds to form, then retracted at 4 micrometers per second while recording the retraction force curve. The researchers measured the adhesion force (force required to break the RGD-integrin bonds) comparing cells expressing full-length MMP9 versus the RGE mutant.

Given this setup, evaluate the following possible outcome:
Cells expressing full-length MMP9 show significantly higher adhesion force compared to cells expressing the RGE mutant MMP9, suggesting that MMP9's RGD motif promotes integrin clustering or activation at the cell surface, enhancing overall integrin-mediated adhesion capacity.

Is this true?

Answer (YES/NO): YES